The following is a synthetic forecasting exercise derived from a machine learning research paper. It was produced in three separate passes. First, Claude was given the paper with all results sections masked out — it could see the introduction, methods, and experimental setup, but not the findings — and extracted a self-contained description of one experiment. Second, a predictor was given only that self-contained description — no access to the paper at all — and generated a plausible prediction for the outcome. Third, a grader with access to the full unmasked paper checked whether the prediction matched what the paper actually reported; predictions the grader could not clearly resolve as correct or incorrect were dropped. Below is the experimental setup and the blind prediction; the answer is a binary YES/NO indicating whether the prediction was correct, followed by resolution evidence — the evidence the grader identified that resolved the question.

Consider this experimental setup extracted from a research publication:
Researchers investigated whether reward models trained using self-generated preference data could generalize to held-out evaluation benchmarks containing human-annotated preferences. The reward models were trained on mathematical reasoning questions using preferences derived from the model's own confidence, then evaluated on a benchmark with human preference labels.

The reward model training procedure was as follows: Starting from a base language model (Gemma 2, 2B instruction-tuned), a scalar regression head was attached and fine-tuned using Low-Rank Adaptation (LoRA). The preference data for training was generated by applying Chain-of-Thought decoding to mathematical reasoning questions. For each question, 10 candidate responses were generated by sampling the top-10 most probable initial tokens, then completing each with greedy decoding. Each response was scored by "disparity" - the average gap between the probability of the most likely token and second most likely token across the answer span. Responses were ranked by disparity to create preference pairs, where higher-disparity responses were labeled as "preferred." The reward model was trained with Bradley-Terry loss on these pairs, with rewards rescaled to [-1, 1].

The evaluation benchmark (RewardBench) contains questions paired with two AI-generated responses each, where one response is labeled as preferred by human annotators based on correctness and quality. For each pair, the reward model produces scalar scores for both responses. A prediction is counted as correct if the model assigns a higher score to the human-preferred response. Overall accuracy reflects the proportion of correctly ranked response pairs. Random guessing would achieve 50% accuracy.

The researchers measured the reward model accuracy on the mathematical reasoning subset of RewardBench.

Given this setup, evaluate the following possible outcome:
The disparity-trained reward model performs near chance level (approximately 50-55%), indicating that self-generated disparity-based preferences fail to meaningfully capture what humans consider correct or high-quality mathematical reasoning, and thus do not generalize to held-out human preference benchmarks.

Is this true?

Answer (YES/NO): NO